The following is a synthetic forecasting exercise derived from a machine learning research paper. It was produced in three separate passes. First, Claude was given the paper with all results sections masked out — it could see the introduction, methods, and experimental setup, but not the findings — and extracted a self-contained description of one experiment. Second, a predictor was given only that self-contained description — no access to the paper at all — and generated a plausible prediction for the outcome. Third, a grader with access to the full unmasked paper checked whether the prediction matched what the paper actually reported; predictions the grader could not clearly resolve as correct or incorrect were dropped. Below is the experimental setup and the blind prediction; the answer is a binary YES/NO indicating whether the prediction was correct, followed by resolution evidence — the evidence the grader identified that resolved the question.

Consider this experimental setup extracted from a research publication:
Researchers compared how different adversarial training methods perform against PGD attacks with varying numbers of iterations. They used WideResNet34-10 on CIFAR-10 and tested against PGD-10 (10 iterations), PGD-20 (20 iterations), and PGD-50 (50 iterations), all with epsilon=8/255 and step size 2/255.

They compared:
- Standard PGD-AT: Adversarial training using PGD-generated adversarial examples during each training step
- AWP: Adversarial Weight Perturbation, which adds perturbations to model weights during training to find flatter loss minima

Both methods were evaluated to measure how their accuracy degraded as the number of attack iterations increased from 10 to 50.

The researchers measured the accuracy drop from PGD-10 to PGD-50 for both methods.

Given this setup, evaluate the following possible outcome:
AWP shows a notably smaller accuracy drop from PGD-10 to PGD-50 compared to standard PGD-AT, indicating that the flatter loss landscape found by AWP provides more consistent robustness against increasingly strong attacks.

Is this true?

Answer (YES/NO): NO